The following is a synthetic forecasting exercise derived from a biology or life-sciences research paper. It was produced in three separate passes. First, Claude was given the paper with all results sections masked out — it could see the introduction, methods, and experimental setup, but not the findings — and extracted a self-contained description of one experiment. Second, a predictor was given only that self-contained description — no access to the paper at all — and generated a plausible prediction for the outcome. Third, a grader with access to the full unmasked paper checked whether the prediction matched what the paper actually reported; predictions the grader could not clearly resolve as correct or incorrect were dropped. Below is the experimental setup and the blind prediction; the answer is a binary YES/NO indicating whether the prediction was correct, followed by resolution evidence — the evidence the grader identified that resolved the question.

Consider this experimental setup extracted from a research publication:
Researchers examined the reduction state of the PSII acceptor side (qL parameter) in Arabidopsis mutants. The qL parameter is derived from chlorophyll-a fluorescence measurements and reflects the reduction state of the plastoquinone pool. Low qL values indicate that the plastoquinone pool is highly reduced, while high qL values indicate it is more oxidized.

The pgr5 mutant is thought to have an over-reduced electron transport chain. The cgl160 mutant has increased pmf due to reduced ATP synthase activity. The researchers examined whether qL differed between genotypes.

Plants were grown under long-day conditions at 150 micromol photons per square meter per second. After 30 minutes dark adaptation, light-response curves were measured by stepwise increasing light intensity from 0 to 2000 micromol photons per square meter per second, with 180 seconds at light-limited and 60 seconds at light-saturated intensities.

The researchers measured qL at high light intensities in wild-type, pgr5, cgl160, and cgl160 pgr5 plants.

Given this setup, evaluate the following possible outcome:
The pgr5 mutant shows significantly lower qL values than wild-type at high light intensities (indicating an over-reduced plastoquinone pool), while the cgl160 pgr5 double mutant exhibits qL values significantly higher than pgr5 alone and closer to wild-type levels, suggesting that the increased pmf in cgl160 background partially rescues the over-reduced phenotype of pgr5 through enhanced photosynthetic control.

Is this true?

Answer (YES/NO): NO